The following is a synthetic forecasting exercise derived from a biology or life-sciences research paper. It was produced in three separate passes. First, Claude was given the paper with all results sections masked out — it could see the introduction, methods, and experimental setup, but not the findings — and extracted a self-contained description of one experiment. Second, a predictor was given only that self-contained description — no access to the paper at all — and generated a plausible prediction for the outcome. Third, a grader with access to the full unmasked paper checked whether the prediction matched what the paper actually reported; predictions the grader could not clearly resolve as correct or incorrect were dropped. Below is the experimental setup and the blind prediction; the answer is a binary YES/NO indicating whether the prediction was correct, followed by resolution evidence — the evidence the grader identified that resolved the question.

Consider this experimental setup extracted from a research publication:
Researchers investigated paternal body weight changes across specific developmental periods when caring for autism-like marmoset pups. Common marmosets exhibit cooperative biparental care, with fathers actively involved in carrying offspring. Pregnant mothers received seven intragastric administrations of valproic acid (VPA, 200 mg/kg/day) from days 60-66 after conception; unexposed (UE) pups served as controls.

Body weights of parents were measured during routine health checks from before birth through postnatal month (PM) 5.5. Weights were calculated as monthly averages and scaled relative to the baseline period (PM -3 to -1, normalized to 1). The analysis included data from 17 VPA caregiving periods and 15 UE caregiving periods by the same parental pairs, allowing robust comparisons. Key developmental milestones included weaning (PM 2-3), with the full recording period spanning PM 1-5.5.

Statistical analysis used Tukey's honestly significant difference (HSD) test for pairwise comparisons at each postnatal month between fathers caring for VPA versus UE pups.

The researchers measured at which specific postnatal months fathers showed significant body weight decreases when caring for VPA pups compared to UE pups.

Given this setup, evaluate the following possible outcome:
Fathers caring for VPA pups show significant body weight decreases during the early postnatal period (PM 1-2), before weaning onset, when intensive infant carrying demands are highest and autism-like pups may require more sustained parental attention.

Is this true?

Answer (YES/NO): NO